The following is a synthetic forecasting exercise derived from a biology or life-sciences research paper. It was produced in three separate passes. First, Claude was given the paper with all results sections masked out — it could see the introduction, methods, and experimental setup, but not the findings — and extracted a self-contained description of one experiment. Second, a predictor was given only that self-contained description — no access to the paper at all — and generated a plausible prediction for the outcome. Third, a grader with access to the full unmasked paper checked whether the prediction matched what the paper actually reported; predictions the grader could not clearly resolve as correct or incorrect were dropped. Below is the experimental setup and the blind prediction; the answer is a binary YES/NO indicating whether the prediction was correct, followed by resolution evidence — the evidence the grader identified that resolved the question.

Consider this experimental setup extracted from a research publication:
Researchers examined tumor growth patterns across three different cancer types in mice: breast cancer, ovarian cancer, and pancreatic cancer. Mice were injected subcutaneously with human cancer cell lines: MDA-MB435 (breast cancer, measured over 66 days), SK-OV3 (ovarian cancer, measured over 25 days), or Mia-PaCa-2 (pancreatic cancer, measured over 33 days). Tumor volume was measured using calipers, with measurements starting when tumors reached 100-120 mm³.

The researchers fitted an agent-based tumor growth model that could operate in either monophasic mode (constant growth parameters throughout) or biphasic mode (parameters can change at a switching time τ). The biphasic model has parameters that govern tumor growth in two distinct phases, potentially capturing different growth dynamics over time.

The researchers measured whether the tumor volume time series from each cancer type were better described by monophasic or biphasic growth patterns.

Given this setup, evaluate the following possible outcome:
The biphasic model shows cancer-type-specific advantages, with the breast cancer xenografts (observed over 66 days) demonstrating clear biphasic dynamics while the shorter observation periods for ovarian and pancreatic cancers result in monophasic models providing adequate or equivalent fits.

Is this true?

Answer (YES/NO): NO